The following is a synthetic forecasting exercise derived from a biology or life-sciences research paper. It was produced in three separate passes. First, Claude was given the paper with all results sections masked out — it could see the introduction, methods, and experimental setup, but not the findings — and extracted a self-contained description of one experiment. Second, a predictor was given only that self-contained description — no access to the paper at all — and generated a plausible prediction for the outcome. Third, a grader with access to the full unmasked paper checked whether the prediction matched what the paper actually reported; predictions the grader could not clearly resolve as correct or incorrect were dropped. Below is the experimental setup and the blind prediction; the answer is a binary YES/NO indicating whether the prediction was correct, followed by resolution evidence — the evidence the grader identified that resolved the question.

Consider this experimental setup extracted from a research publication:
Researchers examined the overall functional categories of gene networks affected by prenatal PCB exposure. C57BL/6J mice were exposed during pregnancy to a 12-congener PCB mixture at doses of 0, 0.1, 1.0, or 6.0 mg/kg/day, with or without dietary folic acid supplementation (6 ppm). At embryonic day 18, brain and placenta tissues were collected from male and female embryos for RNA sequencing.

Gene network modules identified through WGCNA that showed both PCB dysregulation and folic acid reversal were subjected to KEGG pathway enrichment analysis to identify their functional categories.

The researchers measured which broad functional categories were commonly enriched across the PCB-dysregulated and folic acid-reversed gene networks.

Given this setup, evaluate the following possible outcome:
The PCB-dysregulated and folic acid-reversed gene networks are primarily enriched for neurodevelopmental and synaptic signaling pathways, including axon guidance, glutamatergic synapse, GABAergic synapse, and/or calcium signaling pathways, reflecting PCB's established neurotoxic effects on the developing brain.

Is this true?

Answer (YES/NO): NO